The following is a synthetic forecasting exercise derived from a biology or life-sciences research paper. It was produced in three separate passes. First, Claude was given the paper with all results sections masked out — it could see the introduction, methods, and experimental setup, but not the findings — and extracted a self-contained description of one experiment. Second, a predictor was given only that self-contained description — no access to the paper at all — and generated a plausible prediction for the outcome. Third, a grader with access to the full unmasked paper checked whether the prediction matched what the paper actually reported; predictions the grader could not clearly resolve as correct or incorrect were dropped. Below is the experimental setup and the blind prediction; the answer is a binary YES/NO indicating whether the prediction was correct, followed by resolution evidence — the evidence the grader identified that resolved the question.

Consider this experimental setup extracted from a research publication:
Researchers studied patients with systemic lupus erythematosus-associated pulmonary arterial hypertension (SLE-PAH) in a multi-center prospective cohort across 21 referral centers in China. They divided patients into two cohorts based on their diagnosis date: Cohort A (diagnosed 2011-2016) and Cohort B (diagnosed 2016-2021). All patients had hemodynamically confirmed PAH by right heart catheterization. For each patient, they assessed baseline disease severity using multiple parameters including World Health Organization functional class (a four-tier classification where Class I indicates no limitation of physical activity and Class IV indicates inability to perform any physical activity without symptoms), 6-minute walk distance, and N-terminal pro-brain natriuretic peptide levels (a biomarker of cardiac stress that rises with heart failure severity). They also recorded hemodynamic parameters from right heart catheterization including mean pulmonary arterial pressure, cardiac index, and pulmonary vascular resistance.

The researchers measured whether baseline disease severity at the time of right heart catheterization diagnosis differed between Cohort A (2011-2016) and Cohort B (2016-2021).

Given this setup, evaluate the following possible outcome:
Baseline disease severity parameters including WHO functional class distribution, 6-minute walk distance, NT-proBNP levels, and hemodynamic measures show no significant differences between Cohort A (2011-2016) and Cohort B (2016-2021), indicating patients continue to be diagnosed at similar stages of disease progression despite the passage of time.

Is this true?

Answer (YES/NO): NO